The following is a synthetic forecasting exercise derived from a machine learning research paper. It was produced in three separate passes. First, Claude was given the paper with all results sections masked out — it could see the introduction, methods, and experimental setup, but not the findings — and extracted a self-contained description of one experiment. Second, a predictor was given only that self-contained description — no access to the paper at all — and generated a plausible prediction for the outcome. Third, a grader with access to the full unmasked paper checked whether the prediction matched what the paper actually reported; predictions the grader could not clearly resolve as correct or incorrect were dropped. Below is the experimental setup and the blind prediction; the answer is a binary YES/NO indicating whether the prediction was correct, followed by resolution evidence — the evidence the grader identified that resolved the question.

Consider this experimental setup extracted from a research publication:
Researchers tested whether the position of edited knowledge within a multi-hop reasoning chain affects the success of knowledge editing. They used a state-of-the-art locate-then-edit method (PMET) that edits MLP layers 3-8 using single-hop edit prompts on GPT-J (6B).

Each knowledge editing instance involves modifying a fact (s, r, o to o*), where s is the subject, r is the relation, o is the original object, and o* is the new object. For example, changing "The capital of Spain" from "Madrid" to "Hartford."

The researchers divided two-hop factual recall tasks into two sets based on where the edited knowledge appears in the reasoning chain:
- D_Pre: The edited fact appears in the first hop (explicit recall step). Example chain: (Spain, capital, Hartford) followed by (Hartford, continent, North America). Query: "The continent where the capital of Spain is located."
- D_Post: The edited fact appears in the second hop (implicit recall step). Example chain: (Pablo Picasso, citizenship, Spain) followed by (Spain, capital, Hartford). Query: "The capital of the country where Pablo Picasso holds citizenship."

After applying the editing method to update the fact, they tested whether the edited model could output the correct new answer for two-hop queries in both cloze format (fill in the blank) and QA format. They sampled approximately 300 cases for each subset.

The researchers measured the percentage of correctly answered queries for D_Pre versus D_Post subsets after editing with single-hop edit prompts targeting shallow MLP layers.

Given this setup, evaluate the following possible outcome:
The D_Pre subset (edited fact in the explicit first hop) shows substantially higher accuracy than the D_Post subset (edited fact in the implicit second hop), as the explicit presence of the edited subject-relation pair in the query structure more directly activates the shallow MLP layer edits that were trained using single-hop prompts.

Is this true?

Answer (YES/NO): YES